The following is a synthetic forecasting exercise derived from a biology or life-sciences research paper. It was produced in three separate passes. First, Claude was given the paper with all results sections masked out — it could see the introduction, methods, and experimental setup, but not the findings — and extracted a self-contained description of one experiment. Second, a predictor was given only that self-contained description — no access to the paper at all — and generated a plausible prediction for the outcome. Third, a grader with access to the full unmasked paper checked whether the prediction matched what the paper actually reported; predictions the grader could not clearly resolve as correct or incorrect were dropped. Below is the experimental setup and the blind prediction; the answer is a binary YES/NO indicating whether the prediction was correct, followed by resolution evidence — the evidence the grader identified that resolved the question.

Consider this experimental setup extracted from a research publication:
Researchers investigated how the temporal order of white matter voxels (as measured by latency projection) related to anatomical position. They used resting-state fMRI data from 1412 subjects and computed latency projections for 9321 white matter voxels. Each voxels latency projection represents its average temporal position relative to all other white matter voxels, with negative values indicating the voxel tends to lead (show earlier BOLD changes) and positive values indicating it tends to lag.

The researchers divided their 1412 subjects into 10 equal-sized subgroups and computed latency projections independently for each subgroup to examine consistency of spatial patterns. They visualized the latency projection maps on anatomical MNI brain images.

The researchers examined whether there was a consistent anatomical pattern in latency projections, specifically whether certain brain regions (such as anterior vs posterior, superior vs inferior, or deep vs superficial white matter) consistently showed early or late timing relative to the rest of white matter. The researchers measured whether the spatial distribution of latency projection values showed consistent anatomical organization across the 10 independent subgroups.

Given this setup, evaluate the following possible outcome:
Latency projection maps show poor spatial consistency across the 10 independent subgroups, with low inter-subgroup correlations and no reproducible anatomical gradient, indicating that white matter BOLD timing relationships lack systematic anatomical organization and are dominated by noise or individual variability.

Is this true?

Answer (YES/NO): NO